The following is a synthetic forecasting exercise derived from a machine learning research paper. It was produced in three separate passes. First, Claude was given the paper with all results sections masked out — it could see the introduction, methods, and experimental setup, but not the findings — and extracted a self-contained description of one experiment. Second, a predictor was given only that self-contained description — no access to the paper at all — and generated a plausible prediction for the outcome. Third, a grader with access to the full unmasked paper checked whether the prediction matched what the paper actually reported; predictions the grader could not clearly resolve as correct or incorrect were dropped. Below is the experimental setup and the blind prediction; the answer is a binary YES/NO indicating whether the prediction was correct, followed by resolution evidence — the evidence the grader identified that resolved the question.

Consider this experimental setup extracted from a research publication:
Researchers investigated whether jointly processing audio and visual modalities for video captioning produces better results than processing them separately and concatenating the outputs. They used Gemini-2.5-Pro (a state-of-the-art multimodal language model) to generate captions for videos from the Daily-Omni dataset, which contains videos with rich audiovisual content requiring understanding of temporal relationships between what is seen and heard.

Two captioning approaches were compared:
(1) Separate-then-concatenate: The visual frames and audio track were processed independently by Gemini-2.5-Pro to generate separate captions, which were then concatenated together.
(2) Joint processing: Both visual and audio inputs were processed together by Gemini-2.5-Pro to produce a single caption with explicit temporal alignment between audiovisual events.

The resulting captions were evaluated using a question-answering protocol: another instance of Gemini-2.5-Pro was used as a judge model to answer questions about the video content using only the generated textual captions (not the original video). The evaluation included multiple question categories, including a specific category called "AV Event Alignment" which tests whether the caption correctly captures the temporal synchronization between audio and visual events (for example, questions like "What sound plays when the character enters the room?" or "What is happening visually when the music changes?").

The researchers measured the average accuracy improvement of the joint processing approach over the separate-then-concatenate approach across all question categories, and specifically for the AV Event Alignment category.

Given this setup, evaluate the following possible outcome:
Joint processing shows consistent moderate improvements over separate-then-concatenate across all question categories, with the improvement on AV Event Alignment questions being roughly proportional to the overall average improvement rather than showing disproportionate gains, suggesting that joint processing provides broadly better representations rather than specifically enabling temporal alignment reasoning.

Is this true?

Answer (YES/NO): NO